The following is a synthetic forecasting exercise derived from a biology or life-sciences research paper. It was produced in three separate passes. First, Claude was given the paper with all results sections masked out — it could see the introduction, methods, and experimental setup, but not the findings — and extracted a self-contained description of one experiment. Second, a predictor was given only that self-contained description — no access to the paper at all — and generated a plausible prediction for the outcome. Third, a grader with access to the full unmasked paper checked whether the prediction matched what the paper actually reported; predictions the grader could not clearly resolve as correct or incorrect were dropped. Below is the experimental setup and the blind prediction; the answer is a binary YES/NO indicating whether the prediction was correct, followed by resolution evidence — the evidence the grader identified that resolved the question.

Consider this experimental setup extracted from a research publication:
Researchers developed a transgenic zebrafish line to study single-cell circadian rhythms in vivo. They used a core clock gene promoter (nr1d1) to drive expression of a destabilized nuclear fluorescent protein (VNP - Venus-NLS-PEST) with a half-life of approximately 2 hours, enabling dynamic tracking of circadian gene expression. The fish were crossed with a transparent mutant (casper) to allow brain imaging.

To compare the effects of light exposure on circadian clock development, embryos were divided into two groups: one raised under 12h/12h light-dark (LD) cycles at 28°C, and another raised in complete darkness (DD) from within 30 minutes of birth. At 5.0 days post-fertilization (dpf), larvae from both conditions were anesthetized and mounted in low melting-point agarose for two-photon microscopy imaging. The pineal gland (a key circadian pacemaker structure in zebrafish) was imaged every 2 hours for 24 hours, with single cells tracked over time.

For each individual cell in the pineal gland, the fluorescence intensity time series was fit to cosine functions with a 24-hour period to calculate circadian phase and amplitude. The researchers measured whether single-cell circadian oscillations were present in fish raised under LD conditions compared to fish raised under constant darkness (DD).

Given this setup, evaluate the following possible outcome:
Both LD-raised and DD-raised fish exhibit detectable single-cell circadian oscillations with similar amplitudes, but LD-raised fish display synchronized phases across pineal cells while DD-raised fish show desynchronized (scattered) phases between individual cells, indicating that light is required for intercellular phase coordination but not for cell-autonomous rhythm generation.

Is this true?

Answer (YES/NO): NO